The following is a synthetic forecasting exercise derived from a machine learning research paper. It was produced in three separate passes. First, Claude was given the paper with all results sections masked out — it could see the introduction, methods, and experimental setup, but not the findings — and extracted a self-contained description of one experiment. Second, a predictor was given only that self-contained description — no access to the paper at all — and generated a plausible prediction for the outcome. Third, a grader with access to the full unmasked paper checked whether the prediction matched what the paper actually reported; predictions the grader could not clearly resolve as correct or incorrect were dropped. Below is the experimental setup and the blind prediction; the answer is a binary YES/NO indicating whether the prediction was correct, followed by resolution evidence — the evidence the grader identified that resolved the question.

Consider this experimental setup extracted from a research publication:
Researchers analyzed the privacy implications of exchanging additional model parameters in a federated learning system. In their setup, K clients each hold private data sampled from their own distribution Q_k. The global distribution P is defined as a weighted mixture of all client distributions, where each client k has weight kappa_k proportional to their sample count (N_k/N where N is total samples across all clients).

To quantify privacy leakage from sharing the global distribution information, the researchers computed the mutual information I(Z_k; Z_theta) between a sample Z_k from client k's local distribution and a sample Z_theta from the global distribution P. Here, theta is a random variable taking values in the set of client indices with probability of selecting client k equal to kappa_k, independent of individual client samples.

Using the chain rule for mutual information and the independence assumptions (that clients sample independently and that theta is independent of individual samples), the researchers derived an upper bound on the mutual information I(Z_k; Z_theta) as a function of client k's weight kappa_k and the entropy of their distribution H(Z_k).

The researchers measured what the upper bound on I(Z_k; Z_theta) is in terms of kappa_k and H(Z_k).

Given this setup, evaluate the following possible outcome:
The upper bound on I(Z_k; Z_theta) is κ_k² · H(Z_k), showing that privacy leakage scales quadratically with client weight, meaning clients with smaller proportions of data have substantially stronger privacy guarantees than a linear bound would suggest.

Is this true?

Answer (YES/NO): NO